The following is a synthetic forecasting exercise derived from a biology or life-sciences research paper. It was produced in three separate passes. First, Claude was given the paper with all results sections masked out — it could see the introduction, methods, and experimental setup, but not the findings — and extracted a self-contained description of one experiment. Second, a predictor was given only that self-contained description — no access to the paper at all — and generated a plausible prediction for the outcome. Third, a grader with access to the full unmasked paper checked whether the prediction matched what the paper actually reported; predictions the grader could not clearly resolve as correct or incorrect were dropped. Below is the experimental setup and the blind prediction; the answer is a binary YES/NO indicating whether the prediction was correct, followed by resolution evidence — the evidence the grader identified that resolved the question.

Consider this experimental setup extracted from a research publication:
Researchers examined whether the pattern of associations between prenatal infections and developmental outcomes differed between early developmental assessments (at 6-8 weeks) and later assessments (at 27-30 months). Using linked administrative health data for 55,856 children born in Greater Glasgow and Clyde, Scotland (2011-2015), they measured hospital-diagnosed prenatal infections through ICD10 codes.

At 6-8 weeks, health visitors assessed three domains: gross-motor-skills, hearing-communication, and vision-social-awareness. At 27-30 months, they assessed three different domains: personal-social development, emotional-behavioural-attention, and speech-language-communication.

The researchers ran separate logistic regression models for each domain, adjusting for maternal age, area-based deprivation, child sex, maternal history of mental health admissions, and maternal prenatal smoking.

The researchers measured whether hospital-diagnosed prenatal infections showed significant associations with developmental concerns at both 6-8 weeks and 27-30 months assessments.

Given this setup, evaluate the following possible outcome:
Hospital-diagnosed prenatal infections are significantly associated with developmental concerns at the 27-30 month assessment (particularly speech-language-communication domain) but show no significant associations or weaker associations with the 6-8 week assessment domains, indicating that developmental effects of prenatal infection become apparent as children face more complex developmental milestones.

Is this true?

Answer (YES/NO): NO